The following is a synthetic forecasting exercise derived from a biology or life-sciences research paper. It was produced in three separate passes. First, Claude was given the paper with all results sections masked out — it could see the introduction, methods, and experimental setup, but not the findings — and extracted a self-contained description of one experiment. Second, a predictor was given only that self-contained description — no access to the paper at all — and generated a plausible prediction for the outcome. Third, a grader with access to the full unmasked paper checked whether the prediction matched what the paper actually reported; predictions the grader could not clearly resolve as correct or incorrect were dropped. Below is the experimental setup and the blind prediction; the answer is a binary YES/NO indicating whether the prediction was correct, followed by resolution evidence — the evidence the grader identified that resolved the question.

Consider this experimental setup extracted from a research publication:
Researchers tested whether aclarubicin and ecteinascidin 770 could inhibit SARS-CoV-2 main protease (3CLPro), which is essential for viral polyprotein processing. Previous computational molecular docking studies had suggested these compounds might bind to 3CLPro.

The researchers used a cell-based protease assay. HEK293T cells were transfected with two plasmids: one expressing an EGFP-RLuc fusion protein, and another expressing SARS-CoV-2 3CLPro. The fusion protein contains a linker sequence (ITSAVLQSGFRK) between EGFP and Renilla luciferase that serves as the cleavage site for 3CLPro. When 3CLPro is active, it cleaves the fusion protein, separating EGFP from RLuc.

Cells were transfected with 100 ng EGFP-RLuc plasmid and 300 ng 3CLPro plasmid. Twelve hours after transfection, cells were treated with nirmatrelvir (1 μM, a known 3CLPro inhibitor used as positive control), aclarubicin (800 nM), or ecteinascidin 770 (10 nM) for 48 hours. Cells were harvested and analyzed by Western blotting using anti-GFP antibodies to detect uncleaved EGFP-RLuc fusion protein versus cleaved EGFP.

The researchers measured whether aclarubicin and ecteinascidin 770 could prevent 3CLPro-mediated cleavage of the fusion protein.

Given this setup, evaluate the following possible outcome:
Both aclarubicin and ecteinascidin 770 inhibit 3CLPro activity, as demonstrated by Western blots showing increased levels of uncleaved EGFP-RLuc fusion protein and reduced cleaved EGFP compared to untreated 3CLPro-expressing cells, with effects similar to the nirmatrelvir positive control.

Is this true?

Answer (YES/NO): NO